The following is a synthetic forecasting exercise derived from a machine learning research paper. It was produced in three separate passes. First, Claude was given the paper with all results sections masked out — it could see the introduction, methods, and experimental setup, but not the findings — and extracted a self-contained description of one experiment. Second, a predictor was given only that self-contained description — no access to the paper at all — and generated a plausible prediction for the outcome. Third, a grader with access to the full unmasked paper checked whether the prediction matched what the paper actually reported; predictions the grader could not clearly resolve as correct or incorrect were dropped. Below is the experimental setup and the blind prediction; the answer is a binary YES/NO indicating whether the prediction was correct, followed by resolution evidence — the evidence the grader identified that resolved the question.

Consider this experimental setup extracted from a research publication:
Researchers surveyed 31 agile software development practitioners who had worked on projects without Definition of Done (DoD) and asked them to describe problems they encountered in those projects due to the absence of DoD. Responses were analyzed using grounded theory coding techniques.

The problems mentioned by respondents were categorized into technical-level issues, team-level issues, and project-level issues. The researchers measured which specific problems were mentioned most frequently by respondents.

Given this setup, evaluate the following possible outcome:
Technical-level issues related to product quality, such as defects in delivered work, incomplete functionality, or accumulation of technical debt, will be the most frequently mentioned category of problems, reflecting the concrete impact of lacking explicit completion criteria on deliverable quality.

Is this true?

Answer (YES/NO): NO